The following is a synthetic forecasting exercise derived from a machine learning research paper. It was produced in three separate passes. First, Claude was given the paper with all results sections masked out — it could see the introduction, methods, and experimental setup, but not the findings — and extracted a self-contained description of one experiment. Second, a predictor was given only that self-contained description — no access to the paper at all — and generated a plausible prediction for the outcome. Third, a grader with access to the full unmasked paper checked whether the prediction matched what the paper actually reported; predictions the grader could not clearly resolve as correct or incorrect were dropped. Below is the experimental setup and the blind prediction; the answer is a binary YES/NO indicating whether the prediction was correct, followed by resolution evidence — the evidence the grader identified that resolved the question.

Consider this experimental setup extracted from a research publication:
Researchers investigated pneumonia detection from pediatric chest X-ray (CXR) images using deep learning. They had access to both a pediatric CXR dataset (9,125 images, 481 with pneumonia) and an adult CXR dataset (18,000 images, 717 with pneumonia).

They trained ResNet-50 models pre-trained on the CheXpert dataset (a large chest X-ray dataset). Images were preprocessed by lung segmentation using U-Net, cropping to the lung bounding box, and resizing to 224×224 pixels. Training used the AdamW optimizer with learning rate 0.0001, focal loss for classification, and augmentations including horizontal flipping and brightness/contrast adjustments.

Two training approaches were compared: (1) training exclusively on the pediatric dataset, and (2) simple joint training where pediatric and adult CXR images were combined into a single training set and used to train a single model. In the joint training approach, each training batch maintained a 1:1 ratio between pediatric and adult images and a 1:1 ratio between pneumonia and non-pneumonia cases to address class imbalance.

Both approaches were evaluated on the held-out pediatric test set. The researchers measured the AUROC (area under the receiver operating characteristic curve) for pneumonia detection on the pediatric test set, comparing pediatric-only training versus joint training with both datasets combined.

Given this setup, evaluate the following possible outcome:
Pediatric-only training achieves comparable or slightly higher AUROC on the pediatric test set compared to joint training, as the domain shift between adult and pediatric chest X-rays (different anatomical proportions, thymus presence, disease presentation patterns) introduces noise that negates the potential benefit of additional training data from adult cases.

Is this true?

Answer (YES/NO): NO